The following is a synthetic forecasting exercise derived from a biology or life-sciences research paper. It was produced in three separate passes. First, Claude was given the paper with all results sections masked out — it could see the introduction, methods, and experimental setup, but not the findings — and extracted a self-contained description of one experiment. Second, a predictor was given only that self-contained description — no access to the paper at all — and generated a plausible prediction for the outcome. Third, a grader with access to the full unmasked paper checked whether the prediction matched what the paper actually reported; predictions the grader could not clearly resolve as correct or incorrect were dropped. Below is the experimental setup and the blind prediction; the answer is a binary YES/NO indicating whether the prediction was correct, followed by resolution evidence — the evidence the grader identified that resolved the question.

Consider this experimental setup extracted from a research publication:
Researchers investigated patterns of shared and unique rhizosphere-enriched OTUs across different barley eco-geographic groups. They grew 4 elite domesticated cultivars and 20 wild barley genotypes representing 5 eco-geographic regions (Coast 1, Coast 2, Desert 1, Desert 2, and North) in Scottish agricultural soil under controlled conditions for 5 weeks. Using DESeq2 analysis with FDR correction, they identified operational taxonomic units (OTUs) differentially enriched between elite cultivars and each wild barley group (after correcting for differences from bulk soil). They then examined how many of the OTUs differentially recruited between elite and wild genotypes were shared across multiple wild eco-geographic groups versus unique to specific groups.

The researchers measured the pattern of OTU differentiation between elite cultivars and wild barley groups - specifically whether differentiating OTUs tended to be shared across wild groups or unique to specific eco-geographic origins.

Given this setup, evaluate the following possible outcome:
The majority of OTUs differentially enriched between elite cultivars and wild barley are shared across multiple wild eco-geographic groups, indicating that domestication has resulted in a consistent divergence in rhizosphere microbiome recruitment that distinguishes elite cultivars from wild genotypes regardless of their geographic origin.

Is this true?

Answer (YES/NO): NO